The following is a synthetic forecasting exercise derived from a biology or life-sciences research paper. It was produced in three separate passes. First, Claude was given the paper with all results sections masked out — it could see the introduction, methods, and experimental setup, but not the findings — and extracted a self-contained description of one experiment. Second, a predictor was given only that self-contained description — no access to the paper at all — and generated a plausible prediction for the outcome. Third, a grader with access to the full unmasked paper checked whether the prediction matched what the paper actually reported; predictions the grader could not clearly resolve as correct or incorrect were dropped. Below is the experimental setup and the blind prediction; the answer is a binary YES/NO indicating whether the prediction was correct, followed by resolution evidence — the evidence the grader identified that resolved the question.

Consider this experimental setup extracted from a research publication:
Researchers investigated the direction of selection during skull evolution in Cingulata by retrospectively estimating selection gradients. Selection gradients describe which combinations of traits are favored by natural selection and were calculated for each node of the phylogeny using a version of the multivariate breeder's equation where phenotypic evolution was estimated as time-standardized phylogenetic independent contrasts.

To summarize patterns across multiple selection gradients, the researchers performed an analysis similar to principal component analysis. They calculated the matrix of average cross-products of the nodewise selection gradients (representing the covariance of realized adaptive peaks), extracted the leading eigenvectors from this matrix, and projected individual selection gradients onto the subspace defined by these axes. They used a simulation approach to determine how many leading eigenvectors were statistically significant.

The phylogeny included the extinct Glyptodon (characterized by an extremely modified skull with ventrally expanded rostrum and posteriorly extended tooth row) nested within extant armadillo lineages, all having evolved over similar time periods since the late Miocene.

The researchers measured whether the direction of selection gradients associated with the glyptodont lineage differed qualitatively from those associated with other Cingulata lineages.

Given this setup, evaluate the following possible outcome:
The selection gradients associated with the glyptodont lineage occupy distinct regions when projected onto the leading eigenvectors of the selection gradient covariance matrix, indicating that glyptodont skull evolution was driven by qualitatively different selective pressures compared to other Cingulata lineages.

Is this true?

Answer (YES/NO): YES